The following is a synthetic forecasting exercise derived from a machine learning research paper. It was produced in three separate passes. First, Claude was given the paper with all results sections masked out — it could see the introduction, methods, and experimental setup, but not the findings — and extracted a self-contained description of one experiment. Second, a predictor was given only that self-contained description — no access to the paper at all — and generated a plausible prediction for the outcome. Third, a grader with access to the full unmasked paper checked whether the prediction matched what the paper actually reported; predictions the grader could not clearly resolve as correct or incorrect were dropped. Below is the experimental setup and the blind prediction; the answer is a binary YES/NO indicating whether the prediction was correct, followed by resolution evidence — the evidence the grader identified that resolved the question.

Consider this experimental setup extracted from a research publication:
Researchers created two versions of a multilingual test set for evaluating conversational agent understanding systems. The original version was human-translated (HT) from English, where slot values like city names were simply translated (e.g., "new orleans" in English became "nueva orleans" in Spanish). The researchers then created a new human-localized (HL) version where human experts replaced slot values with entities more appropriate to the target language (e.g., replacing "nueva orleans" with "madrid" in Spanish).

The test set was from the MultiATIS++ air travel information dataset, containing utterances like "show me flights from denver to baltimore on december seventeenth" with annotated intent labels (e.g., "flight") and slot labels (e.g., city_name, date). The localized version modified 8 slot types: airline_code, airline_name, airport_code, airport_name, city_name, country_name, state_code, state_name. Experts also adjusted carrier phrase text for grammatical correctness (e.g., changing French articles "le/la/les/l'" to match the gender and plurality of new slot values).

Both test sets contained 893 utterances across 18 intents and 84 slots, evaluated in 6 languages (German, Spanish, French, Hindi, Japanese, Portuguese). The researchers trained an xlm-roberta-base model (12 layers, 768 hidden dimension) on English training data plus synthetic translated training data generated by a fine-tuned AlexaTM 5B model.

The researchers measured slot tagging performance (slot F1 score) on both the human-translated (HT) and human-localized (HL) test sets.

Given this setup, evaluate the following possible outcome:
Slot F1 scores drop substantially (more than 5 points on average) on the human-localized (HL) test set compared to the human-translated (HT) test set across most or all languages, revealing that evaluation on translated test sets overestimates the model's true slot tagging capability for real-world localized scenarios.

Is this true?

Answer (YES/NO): NO